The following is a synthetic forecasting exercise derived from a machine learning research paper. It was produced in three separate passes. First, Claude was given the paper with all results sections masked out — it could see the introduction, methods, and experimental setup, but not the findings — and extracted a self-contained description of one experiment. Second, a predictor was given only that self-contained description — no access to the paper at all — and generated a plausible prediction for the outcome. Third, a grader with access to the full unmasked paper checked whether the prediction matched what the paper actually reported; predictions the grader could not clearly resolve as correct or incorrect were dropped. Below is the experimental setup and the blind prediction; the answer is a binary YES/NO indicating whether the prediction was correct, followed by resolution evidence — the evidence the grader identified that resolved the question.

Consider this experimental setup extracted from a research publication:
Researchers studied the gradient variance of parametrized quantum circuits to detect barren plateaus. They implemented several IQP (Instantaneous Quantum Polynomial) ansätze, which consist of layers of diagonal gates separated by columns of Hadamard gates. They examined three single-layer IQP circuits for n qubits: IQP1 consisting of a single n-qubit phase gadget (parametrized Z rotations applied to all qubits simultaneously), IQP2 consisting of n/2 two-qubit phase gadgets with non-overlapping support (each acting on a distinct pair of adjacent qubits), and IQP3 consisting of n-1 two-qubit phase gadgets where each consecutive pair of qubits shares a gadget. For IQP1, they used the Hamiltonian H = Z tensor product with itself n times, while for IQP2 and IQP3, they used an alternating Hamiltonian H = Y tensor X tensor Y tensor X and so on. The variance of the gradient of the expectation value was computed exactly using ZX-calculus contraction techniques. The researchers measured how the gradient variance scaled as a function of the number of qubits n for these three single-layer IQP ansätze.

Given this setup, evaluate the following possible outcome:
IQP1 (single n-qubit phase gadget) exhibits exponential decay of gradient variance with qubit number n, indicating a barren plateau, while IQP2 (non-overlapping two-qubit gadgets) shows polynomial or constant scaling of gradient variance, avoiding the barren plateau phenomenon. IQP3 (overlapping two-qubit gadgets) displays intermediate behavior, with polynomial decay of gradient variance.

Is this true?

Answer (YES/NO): NO